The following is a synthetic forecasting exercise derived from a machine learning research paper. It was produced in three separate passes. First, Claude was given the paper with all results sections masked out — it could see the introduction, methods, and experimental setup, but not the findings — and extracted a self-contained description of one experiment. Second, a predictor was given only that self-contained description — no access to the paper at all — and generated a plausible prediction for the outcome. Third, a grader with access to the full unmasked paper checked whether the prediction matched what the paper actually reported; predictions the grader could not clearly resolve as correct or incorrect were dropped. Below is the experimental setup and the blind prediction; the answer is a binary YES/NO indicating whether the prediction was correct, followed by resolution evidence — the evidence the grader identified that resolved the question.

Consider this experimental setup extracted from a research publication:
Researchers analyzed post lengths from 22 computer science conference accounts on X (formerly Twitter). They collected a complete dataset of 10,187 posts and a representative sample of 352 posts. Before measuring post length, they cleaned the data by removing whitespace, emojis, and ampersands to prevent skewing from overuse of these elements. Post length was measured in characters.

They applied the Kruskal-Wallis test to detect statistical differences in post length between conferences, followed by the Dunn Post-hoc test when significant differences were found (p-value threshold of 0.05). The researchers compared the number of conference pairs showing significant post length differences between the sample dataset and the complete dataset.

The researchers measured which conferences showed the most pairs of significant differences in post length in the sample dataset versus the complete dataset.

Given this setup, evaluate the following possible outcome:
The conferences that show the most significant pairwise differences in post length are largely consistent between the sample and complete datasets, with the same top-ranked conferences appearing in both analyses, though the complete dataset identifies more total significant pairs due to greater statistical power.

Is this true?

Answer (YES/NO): YES